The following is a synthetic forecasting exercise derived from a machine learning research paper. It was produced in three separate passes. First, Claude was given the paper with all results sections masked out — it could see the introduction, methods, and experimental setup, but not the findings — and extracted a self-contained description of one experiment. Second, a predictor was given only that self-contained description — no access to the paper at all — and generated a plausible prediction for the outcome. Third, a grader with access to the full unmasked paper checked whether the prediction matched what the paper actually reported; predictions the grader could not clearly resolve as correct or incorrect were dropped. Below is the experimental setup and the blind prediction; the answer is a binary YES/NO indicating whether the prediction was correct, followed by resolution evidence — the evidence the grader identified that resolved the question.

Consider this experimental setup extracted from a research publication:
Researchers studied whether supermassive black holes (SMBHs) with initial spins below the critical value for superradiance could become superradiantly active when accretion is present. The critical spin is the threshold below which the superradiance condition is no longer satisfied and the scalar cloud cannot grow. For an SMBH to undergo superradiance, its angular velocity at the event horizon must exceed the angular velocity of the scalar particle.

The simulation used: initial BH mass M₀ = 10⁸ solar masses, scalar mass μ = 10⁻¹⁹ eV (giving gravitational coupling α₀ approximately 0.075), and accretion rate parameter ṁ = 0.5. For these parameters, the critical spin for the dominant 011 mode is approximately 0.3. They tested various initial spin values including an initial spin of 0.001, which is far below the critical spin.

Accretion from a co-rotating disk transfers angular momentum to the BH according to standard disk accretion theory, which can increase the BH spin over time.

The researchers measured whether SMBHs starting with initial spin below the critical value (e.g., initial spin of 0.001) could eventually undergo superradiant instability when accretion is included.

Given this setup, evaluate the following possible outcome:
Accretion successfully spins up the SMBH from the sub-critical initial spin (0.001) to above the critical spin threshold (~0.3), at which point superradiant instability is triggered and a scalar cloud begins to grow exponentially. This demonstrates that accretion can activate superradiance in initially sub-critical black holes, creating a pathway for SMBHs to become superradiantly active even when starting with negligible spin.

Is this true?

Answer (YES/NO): YES